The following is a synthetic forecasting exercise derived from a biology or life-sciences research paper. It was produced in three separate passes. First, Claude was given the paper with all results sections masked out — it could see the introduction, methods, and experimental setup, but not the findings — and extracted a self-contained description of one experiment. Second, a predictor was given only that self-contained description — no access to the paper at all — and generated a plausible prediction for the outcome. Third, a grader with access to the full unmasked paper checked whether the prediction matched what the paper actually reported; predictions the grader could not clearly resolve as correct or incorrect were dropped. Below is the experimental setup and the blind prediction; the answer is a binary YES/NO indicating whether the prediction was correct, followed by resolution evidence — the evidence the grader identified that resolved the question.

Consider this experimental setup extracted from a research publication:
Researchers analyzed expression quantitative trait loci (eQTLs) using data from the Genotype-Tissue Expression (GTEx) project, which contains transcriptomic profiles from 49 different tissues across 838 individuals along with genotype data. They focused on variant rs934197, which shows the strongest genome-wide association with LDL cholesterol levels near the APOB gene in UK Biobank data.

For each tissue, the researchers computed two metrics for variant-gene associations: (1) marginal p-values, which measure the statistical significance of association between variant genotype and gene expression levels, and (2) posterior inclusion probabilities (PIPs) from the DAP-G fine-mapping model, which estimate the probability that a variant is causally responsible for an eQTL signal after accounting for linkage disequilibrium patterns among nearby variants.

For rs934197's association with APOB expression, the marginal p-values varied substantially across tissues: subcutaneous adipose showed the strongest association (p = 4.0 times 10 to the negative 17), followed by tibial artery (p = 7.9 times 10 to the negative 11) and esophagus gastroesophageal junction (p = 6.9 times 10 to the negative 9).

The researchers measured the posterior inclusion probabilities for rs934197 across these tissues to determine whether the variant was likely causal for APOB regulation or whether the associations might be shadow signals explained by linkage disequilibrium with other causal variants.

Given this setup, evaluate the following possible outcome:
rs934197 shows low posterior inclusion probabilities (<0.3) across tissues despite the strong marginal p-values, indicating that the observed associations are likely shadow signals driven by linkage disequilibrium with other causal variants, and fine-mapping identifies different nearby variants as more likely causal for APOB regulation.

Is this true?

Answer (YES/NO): NO